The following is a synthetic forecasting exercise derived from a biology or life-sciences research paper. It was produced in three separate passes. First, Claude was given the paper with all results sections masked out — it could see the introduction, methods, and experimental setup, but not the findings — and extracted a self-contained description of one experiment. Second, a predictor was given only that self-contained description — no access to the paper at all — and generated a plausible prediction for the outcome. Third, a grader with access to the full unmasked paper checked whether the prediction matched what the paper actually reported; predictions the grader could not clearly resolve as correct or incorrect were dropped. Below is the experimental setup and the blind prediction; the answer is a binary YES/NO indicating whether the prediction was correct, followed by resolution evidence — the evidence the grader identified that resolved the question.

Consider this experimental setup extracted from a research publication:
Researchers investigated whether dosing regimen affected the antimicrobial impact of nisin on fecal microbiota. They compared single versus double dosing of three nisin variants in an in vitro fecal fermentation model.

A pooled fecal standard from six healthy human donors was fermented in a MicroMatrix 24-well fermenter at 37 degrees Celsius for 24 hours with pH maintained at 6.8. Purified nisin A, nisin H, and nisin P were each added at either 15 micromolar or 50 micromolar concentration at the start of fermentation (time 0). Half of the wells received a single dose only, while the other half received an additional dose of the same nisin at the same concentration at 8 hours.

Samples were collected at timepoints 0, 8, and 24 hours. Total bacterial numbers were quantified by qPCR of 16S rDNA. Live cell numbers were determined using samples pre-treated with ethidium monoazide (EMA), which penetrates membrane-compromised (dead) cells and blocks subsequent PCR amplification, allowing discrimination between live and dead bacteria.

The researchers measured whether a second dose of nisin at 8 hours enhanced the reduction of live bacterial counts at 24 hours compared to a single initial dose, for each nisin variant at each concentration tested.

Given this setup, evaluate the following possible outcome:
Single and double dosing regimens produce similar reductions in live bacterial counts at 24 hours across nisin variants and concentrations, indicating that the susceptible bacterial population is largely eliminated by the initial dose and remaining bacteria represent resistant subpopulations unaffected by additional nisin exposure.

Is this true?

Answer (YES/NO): NO